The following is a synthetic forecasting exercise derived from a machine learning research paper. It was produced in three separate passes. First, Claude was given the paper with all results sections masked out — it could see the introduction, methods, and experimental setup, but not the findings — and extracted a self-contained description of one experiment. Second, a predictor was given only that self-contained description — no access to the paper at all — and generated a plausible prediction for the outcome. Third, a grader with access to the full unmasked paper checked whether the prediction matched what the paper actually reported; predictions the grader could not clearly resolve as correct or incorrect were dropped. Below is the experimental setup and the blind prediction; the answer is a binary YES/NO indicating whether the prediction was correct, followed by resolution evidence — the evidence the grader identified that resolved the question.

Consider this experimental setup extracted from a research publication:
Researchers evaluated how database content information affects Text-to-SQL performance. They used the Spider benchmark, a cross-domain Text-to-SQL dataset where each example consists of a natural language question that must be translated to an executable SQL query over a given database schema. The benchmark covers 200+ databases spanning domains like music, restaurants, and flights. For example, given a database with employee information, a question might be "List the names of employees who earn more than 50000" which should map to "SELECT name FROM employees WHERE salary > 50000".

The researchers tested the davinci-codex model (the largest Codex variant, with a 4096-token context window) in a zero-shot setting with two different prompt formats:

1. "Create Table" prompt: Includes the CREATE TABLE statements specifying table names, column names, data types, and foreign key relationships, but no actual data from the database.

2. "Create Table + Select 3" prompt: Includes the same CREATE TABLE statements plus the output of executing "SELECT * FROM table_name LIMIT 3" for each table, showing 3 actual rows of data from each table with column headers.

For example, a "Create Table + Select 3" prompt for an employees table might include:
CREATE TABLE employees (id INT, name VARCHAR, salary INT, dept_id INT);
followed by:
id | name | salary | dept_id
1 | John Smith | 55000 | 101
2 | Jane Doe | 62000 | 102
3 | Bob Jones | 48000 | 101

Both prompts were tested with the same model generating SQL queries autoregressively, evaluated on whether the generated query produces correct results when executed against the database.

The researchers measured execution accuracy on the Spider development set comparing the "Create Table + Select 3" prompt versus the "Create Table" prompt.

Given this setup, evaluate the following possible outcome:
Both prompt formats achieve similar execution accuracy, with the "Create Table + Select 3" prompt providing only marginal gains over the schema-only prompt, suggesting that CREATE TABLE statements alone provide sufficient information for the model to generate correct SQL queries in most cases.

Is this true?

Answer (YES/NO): NO